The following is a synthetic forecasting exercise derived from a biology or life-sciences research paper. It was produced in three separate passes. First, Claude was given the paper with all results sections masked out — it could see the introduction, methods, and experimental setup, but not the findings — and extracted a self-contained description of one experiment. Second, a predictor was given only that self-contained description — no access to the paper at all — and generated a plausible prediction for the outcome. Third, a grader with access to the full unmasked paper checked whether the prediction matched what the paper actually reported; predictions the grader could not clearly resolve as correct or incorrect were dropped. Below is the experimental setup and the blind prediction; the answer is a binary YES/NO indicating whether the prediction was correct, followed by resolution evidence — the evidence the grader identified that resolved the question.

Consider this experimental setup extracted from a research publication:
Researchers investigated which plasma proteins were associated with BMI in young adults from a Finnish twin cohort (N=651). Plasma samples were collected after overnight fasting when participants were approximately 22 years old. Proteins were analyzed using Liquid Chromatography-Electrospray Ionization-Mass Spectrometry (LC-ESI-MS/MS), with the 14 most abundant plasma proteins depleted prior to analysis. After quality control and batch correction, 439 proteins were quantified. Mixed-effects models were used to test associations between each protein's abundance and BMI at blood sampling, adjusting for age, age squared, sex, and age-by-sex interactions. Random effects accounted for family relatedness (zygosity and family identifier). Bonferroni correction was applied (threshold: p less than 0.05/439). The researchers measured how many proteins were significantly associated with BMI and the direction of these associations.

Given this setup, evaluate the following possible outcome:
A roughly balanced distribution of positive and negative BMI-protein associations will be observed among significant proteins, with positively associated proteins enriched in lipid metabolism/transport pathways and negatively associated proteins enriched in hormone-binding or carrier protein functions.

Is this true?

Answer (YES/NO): NO